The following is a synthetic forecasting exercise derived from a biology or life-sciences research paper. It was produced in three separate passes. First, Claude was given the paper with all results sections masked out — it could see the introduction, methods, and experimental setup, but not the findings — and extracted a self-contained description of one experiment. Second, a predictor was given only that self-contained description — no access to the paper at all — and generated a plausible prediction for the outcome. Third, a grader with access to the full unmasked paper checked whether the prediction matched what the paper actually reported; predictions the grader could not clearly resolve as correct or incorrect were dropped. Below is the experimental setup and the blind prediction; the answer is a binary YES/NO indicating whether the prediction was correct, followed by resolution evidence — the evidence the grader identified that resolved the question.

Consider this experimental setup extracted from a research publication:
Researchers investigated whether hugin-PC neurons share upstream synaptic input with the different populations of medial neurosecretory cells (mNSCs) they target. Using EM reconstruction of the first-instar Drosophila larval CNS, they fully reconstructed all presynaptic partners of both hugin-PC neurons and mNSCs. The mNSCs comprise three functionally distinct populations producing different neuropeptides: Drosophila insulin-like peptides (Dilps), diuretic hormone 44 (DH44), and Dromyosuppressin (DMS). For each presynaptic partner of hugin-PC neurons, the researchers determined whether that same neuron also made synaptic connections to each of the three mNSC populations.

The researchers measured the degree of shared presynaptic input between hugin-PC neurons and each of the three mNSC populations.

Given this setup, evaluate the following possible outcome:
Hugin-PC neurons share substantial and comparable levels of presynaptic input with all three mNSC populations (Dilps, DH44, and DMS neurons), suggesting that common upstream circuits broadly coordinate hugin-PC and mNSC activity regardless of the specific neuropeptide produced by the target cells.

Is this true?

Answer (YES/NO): NO